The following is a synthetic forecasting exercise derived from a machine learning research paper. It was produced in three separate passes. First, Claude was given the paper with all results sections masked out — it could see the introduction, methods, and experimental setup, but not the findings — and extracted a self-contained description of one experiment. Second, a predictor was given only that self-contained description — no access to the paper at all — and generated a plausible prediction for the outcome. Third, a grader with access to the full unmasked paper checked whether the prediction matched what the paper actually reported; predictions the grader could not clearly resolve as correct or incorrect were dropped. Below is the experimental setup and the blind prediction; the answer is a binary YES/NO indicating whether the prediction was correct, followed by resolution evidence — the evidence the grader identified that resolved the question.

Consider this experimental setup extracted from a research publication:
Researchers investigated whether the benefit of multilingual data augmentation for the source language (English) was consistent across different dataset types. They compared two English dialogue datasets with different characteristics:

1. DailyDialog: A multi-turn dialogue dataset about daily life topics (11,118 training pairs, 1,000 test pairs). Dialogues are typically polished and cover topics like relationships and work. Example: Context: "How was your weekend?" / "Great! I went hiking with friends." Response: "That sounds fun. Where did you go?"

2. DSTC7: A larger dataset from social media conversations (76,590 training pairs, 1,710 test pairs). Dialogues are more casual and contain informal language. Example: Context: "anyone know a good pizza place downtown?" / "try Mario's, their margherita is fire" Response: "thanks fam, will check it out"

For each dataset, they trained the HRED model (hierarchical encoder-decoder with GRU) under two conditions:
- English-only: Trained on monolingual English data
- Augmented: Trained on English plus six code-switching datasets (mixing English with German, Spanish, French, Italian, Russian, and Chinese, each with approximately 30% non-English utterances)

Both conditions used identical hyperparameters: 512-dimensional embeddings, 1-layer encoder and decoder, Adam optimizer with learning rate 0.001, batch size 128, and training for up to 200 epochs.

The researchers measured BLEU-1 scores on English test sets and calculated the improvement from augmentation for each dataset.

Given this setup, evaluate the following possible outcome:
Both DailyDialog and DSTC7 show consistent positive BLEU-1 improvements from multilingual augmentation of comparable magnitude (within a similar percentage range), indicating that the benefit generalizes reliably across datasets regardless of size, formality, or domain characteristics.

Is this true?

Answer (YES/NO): NO